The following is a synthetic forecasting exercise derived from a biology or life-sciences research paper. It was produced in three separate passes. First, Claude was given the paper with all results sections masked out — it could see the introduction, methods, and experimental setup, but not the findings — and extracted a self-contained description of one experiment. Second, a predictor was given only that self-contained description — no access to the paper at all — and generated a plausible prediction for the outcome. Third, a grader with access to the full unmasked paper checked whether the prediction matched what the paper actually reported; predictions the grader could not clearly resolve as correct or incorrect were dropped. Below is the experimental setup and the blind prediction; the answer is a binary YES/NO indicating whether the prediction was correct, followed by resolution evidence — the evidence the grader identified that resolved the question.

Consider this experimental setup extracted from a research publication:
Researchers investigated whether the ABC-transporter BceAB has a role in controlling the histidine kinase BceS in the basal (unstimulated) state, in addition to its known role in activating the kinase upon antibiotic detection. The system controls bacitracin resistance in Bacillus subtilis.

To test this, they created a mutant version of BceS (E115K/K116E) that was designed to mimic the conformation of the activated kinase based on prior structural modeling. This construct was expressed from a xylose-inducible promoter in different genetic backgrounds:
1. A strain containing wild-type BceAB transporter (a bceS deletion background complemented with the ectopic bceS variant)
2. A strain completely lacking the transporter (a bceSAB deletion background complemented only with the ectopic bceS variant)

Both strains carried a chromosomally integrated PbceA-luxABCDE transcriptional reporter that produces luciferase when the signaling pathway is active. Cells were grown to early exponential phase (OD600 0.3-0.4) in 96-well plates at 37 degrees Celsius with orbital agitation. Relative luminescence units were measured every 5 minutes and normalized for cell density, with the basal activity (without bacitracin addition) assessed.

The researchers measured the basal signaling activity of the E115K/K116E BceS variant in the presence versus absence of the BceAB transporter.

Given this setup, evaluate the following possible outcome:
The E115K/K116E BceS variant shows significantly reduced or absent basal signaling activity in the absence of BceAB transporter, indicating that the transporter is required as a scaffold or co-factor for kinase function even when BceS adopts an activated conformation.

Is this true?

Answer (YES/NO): NO